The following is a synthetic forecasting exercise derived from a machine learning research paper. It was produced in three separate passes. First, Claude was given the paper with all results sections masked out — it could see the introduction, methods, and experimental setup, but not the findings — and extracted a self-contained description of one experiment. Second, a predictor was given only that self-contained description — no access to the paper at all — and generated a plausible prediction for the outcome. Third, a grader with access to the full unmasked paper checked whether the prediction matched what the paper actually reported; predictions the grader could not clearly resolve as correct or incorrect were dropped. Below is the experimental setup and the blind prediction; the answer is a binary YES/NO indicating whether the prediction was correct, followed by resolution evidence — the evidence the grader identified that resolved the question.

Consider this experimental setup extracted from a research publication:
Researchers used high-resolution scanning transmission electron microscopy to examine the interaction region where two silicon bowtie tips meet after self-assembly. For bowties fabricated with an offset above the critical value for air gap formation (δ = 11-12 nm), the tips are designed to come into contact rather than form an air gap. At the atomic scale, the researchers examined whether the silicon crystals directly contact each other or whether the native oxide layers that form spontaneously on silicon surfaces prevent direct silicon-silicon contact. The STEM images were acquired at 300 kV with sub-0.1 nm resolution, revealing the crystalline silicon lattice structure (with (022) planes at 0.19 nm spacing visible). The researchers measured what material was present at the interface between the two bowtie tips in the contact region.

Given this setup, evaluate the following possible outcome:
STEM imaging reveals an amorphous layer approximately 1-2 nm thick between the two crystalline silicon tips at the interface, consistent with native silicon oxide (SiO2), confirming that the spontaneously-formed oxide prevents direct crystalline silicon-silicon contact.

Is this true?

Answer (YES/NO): NO